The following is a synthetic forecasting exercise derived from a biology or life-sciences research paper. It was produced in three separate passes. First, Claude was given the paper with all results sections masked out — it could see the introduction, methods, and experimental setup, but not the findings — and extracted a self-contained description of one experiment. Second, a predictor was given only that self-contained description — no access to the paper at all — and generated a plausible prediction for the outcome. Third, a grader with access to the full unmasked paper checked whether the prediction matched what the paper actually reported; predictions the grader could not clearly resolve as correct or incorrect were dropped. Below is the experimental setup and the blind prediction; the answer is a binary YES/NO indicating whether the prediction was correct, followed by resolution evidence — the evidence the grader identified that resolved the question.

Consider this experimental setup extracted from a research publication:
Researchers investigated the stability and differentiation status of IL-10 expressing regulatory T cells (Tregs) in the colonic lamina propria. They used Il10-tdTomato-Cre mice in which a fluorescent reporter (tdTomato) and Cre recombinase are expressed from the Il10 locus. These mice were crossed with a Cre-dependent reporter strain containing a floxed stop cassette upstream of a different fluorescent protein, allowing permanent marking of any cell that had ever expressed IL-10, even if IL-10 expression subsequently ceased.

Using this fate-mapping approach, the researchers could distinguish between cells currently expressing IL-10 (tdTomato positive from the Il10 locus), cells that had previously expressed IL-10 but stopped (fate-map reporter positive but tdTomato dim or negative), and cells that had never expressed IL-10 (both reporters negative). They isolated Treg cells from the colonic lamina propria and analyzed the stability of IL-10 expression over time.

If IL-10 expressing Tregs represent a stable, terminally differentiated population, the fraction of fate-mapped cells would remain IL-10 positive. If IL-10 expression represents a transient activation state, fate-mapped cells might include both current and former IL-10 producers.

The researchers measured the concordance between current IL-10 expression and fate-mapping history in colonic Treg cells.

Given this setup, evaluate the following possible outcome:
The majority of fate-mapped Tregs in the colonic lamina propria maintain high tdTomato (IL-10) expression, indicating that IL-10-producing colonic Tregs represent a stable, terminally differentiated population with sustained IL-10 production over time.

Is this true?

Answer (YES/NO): YES